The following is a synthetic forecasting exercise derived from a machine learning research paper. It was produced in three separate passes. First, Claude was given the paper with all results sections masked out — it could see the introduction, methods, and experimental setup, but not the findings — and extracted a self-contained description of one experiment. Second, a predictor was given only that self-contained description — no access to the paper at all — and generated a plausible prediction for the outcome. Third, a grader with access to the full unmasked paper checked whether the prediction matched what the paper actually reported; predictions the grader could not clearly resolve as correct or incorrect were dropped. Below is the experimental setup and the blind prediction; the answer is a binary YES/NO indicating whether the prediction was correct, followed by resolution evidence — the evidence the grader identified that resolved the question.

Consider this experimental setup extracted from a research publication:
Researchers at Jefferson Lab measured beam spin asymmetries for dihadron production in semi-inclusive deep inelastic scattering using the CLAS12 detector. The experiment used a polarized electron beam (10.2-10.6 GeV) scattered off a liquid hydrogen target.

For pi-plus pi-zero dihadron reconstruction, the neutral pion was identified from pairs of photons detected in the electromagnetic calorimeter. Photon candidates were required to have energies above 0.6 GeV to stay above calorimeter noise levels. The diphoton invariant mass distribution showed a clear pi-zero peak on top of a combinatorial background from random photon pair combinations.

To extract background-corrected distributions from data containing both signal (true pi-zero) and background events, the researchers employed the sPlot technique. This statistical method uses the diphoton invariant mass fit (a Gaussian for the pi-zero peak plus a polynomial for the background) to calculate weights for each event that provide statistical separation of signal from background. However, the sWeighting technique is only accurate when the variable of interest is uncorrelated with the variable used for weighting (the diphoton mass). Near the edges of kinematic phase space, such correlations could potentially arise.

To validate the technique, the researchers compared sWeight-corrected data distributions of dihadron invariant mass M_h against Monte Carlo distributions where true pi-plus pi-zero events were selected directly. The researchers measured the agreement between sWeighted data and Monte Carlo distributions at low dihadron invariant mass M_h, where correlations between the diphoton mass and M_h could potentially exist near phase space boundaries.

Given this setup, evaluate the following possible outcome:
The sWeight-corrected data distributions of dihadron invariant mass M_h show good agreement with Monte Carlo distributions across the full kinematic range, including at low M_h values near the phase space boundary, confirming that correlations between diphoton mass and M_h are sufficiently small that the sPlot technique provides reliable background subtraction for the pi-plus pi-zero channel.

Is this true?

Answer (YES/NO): NO